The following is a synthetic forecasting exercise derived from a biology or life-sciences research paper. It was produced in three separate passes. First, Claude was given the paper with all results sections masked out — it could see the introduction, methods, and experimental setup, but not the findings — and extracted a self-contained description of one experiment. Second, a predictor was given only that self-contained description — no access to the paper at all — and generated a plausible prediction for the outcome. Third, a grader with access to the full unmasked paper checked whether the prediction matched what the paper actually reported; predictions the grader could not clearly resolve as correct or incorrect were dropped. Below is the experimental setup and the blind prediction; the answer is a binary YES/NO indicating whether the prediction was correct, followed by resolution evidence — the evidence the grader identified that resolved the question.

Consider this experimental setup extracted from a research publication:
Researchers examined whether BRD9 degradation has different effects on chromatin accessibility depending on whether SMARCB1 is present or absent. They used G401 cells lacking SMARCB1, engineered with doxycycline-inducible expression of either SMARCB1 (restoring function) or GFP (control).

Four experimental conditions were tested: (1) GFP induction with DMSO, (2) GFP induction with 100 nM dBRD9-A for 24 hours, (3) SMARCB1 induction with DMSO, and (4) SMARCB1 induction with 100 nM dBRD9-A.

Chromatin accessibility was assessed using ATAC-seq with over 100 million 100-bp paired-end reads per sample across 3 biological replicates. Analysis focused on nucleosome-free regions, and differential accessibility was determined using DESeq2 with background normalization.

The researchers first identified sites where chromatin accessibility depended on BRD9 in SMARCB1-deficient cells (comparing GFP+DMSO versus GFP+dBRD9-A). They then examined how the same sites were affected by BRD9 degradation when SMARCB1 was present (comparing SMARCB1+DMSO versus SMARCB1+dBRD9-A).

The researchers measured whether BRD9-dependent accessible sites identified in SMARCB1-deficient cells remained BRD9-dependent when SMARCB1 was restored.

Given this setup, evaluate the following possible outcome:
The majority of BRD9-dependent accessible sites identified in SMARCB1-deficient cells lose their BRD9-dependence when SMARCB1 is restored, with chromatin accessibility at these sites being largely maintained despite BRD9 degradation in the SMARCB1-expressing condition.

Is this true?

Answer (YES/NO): YES